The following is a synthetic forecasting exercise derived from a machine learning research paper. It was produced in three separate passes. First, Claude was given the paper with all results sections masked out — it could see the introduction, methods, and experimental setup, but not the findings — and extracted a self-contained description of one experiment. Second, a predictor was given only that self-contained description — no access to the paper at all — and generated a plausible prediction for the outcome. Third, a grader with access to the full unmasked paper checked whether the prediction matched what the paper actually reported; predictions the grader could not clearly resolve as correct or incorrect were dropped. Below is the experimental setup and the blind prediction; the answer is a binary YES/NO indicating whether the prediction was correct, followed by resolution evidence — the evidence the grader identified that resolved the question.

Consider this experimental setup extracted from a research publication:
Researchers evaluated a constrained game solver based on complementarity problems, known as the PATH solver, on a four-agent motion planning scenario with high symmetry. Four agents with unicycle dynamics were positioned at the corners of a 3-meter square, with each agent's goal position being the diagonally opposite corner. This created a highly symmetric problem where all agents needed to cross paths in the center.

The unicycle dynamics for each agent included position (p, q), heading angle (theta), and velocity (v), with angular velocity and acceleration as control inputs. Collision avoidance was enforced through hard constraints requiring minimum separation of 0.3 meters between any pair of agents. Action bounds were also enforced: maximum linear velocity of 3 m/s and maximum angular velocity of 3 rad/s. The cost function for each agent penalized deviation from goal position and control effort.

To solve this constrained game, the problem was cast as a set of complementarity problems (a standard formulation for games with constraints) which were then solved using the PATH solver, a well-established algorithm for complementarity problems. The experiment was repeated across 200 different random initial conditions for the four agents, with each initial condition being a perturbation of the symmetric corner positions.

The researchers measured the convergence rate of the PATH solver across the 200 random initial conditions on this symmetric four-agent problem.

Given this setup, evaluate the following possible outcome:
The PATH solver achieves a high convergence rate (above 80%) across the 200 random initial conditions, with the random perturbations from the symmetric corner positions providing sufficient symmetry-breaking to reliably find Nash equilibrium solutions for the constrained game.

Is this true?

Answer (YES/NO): YES